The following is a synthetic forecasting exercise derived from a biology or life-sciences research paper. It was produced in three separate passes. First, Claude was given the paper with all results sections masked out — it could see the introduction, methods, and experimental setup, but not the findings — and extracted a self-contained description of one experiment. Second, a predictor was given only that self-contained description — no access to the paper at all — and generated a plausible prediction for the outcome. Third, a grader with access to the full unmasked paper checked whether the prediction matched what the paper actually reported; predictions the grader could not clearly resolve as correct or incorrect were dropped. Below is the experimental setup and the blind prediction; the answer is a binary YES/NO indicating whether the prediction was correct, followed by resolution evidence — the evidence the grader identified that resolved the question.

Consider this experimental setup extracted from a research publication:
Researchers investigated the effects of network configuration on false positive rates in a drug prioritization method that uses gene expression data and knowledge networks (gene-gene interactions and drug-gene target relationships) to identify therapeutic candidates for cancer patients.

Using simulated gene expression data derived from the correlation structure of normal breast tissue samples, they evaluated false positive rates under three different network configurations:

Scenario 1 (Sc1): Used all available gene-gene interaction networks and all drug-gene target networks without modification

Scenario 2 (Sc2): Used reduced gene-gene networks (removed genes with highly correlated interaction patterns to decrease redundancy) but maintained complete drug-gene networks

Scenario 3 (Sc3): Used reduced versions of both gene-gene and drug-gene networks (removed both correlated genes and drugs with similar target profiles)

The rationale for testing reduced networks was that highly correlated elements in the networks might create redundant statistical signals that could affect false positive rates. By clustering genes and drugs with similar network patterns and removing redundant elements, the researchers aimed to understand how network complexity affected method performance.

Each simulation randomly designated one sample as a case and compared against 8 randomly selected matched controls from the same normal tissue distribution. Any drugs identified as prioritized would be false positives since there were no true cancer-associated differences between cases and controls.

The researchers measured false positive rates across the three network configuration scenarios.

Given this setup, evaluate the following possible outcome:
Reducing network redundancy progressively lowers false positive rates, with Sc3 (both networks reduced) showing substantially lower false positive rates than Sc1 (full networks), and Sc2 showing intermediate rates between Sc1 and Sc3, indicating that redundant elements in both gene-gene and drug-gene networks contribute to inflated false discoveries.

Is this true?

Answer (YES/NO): NO